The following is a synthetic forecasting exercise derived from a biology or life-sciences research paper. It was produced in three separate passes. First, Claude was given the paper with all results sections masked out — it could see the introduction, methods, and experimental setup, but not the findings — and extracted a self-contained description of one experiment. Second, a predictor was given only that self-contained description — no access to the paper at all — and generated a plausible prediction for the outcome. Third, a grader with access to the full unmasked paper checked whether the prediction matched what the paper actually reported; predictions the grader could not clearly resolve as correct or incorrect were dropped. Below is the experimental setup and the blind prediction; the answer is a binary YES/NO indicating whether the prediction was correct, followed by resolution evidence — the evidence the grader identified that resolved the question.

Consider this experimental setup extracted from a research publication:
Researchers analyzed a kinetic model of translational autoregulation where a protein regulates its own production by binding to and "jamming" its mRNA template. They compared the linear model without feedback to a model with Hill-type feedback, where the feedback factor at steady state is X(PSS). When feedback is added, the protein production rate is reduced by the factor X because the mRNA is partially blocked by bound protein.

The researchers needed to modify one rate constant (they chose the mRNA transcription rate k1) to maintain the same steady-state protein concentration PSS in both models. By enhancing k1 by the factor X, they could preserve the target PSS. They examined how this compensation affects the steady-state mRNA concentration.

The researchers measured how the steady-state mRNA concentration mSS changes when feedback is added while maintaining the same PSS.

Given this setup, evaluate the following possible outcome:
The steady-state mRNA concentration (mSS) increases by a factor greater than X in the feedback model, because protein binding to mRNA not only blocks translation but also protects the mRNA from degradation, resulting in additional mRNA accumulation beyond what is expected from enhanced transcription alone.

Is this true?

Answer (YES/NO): NO